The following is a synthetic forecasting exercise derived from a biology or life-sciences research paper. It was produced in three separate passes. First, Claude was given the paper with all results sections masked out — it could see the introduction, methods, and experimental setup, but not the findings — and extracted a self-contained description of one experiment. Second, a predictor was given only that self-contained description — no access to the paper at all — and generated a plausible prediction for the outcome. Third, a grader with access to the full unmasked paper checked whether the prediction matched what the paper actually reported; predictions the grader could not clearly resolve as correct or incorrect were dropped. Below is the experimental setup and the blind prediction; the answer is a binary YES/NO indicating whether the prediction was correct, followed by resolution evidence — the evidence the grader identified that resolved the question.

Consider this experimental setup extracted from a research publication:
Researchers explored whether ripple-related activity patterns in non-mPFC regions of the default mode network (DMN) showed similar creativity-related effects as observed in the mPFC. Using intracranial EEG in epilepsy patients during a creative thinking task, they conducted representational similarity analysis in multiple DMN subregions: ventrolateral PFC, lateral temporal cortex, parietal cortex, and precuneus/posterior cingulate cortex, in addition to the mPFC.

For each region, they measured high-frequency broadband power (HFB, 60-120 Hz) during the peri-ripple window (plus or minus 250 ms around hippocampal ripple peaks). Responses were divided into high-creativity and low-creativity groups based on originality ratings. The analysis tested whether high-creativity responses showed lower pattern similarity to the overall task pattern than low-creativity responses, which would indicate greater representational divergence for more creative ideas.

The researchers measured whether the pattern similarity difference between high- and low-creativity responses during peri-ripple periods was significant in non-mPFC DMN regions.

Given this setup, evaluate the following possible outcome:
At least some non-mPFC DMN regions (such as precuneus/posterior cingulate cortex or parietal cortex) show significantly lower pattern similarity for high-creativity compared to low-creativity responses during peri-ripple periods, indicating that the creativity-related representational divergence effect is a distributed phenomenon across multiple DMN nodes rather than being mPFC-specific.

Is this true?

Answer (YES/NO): NO